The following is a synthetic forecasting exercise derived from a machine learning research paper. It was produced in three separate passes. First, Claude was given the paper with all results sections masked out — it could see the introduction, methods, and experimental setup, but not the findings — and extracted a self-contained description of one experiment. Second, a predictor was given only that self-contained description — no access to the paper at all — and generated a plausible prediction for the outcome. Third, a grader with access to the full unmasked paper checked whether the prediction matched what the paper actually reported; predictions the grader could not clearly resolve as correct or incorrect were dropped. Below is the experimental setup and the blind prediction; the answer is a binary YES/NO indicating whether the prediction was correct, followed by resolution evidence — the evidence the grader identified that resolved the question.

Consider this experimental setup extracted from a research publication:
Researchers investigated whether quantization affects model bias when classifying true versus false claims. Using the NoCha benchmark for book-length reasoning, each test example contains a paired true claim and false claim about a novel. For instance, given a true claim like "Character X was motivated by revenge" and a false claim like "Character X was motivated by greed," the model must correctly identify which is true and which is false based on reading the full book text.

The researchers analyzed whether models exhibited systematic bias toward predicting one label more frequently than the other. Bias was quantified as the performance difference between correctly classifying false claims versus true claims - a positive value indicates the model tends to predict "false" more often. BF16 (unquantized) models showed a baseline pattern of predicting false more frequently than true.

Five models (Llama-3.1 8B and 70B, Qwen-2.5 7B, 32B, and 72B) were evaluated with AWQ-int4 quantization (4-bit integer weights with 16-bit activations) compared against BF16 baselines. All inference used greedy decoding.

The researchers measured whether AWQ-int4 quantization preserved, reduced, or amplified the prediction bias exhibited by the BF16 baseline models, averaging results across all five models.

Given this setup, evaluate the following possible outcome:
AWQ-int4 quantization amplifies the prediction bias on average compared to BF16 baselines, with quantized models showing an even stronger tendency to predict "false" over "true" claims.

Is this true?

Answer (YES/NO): YES